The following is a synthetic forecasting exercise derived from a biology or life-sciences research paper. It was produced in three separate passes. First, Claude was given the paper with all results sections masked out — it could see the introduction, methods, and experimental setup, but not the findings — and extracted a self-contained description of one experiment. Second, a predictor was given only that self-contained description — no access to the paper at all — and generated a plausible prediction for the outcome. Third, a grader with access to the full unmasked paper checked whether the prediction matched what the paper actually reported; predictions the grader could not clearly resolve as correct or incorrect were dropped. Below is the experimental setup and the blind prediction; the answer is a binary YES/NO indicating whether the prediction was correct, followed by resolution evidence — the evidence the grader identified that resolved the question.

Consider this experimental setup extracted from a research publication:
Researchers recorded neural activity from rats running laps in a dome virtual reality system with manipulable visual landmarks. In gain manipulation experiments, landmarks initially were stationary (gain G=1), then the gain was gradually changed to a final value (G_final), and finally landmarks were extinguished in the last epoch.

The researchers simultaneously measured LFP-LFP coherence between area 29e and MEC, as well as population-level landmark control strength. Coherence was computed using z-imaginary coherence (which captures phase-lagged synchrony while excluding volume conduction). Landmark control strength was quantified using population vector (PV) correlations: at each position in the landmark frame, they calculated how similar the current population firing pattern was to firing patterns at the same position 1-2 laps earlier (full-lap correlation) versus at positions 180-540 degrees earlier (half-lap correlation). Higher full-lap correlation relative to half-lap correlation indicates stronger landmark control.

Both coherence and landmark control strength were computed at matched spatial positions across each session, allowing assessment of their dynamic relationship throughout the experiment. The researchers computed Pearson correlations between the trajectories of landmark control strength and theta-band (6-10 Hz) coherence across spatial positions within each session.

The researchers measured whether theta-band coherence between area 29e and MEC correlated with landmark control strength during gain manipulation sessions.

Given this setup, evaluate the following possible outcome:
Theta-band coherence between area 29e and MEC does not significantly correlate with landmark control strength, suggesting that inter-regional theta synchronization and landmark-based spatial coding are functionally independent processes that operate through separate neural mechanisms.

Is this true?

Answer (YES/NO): NO